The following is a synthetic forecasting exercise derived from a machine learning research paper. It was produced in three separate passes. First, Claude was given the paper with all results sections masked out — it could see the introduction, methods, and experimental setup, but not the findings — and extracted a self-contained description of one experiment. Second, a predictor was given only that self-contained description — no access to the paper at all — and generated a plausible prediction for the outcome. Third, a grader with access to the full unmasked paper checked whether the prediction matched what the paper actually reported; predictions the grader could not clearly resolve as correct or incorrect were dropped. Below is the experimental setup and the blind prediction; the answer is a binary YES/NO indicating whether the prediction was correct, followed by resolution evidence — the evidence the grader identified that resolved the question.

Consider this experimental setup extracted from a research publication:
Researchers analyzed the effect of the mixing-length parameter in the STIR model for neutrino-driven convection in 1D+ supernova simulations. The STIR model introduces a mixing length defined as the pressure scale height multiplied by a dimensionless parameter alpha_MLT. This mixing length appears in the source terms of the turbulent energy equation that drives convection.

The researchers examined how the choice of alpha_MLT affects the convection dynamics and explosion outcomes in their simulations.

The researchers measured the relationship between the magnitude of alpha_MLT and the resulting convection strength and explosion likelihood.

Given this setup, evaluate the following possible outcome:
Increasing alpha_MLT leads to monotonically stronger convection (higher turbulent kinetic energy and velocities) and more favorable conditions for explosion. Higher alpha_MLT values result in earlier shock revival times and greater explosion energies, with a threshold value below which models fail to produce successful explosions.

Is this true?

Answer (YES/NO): NO